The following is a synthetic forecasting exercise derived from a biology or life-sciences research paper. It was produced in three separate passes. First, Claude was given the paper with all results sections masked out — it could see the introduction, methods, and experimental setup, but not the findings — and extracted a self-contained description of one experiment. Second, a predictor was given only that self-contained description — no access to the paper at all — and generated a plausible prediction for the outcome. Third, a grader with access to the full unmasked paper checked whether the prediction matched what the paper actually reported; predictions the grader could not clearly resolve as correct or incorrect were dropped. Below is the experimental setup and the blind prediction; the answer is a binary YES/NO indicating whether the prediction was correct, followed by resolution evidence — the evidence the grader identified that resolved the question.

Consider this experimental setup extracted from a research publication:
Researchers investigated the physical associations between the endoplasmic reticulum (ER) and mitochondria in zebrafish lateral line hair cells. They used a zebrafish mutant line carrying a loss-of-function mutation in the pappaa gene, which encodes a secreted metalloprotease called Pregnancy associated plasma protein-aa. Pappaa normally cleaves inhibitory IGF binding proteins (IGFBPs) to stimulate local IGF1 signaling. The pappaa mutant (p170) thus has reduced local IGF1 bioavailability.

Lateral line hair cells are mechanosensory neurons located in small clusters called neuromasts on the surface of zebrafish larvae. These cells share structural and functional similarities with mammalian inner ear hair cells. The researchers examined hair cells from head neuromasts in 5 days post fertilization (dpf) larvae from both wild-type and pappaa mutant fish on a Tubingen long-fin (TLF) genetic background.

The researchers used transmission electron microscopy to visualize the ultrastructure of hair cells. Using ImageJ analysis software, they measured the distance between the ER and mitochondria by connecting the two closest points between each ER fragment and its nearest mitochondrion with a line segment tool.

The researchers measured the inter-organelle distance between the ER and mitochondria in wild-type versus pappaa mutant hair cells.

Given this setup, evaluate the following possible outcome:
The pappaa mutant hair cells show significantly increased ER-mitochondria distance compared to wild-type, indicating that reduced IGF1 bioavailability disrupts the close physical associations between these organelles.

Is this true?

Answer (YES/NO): NO